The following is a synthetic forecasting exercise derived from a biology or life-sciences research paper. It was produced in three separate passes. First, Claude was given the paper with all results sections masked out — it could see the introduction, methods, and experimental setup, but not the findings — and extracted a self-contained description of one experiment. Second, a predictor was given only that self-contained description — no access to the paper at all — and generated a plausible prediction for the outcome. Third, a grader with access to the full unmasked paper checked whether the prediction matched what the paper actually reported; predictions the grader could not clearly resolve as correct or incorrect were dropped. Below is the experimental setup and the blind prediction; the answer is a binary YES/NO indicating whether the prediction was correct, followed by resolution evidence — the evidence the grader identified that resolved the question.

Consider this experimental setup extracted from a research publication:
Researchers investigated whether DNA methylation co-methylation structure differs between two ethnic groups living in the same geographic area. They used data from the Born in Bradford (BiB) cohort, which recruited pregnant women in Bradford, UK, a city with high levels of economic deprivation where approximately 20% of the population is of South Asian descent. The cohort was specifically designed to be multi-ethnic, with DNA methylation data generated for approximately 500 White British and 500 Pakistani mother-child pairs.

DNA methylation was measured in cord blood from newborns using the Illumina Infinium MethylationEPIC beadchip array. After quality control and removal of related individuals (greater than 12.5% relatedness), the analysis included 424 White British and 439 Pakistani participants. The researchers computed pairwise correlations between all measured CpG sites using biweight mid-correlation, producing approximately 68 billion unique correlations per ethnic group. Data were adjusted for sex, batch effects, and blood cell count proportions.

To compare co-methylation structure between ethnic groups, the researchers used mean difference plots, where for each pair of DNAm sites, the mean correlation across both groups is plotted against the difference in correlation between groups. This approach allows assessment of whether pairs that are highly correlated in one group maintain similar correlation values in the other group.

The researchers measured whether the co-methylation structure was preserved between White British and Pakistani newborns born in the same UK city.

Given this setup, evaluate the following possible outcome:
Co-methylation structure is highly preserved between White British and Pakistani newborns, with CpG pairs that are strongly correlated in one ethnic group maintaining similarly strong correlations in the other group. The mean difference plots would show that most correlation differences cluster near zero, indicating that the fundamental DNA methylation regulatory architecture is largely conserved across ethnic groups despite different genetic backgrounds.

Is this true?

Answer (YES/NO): YES